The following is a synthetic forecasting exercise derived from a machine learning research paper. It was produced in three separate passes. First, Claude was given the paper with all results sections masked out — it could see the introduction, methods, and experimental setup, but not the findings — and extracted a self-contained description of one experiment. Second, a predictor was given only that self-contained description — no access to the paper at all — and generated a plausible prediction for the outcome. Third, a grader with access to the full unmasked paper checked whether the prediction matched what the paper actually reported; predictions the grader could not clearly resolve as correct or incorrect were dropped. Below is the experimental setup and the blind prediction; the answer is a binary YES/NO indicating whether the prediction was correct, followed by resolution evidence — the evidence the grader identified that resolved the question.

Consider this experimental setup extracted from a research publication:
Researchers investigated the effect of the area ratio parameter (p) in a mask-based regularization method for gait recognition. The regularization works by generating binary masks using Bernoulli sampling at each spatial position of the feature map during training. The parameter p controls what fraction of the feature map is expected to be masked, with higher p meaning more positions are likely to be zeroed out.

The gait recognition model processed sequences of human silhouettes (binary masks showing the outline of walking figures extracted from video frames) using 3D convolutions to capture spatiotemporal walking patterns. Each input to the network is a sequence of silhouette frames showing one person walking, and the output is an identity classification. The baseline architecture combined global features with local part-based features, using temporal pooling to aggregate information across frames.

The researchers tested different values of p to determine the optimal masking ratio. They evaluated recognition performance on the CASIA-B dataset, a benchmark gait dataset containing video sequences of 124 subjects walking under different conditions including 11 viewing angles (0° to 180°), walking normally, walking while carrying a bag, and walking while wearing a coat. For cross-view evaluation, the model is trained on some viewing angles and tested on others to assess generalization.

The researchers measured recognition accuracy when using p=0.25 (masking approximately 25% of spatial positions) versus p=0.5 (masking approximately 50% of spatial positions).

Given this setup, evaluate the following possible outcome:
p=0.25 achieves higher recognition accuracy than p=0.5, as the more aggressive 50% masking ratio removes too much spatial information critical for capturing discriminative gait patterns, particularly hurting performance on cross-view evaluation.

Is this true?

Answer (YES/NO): NO